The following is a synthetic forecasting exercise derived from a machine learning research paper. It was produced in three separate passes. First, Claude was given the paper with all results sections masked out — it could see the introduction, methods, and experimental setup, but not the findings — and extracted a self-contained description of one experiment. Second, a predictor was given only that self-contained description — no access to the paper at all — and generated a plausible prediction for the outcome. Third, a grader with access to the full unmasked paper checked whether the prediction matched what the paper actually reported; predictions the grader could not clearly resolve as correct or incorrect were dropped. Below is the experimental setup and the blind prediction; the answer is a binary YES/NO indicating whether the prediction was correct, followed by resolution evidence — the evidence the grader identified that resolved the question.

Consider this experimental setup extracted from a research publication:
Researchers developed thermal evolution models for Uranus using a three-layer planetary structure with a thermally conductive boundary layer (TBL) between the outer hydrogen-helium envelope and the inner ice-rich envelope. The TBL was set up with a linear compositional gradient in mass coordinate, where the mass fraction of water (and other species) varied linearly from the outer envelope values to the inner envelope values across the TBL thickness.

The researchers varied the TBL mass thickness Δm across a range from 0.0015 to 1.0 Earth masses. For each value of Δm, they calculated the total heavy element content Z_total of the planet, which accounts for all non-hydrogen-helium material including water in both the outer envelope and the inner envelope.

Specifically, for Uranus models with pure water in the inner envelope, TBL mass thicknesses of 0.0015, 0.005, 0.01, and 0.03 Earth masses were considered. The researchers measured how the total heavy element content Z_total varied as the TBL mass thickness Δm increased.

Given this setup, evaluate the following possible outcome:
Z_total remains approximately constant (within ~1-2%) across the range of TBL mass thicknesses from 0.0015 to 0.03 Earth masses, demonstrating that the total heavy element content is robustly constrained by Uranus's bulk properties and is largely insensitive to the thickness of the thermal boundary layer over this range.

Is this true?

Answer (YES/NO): YES